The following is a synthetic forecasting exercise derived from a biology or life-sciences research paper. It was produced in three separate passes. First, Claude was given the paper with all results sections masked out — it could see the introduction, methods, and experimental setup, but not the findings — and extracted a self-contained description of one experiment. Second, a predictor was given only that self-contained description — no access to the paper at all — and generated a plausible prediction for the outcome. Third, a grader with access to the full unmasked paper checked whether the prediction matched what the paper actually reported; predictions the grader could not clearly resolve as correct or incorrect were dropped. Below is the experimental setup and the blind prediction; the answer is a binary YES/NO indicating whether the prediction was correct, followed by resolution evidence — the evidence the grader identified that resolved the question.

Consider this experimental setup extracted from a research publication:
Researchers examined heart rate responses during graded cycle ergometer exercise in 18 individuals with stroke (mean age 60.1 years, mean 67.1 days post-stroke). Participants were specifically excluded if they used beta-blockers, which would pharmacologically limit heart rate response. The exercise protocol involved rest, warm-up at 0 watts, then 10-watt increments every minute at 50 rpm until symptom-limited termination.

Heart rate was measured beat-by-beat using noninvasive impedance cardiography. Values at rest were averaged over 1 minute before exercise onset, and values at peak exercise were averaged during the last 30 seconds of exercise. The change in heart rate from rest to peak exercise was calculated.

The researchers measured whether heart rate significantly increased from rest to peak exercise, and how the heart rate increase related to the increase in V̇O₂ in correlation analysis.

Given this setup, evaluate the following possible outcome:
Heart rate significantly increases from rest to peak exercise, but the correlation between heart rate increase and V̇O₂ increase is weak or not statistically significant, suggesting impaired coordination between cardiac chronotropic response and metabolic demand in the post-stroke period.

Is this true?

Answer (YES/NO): NO